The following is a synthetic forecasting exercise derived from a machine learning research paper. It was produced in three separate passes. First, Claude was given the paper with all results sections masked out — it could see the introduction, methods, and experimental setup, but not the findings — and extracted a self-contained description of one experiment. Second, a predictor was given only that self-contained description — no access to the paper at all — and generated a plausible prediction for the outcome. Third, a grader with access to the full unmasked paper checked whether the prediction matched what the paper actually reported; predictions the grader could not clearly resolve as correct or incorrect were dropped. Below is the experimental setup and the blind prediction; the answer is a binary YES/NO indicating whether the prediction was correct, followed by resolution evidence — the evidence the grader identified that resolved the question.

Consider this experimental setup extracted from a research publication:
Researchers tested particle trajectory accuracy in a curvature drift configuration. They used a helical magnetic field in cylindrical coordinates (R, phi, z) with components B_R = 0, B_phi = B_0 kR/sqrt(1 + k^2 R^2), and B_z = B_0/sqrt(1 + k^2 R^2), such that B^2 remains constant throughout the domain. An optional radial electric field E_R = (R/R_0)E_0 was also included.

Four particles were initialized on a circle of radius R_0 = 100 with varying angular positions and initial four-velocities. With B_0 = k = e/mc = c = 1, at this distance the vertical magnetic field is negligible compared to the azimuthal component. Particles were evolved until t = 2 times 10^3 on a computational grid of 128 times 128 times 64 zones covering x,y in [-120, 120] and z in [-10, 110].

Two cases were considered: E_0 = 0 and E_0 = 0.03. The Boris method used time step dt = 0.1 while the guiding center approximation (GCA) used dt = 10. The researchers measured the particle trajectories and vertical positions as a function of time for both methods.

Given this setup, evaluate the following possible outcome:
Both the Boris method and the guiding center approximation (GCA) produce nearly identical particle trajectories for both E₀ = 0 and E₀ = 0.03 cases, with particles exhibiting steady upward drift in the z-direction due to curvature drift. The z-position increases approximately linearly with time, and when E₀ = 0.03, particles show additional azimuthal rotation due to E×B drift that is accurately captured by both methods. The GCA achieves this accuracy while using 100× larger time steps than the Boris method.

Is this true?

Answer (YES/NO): NO